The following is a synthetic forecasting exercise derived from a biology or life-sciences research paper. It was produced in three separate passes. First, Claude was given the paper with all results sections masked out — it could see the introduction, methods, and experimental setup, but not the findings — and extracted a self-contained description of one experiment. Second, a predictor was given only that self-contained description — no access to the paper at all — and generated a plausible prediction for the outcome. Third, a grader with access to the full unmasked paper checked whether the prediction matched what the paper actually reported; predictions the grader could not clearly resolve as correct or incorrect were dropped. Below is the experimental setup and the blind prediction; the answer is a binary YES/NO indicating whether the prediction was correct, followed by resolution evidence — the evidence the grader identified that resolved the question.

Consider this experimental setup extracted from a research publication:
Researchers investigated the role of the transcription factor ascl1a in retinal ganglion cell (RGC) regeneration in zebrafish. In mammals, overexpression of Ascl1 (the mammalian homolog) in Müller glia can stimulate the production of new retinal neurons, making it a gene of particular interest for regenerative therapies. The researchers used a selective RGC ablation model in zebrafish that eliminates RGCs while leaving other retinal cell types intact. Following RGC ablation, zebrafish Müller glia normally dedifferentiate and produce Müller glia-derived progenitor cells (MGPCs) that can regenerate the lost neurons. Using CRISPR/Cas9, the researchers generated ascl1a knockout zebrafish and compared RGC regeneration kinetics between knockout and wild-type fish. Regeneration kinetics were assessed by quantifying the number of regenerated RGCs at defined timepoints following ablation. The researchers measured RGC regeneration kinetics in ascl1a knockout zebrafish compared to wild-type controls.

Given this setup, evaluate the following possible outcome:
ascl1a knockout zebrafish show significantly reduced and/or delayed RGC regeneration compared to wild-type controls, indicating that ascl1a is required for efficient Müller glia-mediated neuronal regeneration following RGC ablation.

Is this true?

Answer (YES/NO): NO